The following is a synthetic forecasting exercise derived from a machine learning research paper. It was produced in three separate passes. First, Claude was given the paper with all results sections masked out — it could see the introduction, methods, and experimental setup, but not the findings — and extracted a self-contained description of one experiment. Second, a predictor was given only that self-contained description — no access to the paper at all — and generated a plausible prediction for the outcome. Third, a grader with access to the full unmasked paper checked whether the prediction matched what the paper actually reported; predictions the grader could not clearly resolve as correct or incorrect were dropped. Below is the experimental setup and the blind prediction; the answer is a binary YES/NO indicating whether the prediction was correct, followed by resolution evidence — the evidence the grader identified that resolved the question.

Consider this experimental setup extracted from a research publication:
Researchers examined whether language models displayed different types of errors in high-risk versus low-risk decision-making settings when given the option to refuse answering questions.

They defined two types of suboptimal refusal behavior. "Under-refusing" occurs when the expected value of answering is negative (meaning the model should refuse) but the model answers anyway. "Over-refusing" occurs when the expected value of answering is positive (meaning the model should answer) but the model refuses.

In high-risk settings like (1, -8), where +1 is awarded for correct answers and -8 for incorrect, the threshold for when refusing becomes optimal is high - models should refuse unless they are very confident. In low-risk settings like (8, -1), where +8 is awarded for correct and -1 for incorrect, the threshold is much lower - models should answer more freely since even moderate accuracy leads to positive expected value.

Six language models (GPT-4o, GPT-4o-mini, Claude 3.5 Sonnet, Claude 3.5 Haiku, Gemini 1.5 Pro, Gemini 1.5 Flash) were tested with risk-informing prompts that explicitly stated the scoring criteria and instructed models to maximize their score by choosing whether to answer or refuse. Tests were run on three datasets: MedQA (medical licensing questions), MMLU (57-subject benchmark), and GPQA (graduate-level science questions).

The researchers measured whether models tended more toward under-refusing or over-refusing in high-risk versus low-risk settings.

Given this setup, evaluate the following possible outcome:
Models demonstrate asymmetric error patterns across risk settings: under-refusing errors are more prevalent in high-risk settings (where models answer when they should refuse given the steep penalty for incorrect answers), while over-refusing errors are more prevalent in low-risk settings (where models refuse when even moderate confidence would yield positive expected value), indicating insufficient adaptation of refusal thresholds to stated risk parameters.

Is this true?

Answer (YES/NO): YES